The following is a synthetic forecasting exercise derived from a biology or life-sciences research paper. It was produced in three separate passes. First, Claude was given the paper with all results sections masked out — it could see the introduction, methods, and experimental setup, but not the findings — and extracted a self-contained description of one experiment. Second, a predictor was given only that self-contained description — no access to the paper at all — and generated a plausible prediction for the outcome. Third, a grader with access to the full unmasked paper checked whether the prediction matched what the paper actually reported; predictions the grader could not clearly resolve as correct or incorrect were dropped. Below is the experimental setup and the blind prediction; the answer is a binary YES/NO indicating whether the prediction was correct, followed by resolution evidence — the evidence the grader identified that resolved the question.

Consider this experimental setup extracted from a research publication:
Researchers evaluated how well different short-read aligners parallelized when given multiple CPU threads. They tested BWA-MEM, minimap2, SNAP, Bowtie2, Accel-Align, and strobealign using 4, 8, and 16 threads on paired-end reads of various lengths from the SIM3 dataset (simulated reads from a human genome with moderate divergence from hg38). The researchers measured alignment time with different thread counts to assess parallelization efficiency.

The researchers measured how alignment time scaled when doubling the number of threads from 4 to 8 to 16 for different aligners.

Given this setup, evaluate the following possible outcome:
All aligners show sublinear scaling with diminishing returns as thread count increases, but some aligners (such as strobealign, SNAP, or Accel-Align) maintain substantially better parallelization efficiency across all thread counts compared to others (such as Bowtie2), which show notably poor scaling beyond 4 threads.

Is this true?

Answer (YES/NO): NO